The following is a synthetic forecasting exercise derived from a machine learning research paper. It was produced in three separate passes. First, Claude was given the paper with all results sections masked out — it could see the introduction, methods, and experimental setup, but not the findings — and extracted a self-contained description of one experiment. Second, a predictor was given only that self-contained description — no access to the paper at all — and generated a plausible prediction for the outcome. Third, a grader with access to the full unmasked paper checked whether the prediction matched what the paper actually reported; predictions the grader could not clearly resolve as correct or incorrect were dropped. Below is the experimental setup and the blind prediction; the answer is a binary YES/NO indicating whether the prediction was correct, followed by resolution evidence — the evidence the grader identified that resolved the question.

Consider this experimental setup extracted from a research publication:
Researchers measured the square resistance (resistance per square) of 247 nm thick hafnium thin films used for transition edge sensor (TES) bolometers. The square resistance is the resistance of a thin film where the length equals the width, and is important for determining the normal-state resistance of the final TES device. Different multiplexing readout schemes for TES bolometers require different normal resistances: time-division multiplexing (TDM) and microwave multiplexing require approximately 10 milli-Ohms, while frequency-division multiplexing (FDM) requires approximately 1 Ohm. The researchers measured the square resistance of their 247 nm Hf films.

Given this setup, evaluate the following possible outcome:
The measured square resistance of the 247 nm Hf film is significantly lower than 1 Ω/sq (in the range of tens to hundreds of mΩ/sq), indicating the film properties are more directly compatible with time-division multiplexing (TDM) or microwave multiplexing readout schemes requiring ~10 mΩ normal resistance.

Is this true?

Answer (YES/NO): NO